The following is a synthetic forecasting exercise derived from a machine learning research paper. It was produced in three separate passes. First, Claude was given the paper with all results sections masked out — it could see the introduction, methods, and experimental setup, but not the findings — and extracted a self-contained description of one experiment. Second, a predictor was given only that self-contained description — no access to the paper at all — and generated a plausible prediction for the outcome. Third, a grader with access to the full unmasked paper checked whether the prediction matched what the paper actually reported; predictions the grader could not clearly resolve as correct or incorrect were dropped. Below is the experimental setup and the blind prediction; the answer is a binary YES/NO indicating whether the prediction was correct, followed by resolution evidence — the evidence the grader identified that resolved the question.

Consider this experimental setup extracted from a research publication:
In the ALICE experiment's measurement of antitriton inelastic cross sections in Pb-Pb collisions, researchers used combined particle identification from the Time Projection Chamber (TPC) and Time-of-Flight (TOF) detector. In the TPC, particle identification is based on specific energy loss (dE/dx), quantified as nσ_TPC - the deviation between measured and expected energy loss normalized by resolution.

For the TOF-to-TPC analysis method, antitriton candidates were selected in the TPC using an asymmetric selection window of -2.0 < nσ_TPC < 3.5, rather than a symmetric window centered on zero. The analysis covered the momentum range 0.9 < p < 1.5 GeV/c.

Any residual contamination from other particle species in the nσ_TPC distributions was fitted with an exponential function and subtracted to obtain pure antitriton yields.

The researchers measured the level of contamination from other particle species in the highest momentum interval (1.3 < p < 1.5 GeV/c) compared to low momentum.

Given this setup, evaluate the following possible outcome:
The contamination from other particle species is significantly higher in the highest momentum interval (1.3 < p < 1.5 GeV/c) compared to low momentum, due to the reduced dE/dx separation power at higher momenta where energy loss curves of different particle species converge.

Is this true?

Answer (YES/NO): NO